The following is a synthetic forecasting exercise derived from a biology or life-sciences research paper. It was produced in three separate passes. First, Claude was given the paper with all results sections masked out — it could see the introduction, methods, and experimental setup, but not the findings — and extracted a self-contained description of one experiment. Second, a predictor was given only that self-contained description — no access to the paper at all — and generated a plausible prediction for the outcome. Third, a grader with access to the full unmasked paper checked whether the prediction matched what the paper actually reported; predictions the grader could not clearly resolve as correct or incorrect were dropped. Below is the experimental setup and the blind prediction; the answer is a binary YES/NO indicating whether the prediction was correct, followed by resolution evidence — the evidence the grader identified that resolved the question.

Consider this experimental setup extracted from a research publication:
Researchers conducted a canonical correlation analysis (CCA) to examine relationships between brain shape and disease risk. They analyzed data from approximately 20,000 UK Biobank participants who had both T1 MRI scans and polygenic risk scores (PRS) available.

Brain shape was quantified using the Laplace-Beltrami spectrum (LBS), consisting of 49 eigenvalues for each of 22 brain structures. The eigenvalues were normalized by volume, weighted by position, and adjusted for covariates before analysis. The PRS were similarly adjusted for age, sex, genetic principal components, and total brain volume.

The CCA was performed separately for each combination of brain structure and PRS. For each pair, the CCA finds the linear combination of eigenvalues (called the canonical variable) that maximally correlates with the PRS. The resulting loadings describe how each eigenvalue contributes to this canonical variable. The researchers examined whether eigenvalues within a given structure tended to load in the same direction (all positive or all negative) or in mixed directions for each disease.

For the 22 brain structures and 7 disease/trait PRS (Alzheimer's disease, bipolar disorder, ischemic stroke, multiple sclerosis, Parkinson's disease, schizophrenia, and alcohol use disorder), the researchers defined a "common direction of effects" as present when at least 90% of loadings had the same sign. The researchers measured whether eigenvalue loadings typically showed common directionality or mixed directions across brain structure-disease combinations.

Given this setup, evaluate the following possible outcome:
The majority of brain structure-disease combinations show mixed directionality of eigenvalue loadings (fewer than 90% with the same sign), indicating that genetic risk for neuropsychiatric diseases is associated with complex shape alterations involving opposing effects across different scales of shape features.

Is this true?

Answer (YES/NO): YES